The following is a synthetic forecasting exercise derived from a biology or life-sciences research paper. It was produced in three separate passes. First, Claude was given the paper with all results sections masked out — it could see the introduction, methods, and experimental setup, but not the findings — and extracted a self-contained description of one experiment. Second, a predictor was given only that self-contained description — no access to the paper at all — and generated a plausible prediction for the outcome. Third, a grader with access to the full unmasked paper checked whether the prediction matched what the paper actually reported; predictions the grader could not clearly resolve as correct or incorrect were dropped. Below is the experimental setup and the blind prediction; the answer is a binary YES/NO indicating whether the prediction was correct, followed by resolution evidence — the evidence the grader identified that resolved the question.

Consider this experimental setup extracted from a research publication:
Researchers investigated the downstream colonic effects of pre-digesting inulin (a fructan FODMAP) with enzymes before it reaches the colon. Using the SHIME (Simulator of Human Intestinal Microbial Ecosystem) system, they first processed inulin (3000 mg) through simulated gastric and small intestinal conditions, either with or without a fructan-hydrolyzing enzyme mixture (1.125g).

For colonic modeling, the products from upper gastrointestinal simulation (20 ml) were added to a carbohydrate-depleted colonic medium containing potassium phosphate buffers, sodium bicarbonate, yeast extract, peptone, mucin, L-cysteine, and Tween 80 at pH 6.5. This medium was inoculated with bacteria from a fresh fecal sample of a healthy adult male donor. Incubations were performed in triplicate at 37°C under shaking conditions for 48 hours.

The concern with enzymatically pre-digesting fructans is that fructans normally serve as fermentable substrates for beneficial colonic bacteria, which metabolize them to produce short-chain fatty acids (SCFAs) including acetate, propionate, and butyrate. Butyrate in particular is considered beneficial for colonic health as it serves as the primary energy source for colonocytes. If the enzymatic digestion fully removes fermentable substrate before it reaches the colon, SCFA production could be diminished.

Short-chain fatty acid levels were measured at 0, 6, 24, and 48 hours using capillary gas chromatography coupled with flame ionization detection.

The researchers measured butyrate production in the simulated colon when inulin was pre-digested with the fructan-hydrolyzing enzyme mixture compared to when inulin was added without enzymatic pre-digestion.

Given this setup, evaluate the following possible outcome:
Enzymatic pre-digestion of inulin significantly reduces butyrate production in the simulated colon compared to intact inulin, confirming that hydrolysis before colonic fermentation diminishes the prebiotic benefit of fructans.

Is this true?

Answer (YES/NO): NO